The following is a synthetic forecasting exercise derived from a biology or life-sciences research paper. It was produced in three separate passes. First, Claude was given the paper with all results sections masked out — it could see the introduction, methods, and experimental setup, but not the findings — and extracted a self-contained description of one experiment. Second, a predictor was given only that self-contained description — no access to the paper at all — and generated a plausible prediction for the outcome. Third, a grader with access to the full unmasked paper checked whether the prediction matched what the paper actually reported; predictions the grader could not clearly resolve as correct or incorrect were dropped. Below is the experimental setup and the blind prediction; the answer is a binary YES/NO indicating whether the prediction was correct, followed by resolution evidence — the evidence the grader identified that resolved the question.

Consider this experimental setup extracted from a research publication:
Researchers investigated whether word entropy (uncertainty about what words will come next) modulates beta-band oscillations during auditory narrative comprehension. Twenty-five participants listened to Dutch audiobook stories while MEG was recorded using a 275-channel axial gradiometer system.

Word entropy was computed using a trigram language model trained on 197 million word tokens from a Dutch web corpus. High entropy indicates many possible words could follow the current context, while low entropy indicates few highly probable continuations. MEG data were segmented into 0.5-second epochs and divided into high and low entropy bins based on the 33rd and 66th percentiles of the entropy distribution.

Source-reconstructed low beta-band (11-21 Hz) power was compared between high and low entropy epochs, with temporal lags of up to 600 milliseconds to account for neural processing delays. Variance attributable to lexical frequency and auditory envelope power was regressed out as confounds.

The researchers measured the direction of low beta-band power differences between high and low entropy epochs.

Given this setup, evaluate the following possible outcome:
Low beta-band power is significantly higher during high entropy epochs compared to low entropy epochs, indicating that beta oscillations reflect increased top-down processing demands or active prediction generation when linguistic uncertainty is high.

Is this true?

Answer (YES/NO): NO